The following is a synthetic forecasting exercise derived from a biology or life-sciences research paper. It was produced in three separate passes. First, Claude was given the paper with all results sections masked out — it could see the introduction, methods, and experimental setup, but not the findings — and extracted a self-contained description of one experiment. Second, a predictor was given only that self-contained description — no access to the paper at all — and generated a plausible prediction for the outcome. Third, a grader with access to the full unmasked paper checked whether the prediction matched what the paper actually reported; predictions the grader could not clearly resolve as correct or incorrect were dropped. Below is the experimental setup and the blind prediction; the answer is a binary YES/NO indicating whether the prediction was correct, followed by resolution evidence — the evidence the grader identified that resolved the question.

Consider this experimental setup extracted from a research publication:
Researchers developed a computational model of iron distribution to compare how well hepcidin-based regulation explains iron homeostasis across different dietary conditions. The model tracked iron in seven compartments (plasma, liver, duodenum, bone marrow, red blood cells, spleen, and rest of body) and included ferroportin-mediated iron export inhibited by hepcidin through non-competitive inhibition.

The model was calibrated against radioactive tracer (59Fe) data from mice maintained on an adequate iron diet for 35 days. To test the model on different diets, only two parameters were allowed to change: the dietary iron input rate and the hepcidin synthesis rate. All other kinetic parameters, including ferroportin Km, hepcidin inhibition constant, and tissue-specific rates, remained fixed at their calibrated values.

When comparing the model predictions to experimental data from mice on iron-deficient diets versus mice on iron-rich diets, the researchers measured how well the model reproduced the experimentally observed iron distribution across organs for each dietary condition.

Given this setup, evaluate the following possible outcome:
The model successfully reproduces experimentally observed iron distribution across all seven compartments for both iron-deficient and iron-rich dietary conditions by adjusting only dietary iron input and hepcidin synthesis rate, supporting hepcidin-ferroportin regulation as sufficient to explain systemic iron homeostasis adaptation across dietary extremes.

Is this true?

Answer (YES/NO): NO